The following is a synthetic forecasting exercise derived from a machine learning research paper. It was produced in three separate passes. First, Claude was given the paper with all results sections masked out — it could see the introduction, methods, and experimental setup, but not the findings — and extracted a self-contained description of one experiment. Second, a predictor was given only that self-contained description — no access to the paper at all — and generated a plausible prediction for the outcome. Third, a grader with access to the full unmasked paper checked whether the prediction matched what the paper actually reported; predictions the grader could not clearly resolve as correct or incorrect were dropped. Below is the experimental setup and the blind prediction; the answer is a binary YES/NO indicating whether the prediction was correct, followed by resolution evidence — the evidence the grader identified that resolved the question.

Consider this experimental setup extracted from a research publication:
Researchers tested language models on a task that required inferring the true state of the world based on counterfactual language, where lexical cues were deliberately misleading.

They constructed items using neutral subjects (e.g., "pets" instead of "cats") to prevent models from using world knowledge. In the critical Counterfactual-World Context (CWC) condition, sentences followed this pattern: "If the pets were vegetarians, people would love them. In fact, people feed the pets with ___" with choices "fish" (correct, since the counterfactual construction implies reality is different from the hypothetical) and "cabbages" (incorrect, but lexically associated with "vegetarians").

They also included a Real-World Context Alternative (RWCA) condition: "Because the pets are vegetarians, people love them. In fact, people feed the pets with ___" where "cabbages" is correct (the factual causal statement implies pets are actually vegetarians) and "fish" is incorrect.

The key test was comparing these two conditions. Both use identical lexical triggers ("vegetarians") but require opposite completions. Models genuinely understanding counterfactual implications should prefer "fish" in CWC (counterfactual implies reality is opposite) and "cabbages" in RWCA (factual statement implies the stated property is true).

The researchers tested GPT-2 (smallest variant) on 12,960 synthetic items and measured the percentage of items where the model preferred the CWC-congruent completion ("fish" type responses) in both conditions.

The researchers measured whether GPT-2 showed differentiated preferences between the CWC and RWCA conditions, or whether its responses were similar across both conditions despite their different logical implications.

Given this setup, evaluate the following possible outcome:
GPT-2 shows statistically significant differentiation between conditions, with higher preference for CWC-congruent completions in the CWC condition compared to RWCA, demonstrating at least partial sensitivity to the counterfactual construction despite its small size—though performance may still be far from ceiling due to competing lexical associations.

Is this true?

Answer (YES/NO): NO